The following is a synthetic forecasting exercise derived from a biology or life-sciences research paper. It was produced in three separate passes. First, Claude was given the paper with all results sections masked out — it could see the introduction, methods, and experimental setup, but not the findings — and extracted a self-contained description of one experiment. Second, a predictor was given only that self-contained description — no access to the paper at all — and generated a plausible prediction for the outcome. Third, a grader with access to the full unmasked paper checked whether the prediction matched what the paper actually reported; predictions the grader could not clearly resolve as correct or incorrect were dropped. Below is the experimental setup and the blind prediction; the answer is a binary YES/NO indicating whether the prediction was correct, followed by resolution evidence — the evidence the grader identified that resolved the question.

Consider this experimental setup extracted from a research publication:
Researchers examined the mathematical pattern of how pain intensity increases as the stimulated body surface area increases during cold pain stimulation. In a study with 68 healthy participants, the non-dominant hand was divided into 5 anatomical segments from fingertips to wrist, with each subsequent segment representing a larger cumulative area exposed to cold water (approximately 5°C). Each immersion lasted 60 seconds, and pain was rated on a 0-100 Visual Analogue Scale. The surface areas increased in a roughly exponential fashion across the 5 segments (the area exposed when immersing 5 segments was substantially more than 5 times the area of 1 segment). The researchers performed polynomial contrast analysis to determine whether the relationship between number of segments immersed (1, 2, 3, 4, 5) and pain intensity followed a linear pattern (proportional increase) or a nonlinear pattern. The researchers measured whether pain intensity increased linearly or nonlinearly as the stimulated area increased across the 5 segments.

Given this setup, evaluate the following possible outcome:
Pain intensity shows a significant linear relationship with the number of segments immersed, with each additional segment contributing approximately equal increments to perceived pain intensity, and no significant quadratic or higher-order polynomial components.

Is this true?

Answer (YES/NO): NO